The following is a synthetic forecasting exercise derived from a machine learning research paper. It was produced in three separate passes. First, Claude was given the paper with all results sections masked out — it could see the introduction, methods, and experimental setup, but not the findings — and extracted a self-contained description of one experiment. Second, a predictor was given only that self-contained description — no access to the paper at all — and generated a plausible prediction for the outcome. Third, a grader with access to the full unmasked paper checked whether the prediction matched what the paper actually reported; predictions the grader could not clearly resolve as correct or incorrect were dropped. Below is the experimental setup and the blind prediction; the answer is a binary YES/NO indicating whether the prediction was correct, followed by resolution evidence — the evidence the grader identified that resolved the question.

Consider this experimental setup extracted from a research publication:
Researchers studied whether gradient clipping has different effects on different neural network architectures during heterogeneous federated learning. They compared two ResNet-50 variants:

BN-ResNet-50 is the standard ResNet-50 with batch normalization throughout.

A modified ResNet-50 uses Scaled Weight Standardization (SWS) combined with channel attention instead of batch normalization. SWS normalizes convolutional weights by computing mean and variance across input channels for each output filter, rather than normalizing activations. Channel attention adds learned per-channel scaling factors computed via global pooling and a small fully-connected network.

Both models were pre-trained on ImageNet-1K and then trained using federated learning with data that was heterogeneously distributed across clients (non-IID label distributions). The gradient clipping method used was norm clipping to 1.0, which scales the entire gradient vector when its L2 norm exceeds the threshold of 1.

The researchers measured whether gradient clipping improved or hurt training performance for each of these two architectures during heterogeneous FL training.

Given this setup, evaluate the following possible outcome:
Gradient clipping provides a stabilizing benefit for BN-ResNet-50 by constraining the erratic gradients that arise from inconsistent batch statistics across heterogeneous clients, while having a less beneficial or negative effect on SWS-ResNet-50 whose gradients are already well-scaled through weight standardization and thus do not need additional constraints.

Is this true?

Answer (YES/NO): NO